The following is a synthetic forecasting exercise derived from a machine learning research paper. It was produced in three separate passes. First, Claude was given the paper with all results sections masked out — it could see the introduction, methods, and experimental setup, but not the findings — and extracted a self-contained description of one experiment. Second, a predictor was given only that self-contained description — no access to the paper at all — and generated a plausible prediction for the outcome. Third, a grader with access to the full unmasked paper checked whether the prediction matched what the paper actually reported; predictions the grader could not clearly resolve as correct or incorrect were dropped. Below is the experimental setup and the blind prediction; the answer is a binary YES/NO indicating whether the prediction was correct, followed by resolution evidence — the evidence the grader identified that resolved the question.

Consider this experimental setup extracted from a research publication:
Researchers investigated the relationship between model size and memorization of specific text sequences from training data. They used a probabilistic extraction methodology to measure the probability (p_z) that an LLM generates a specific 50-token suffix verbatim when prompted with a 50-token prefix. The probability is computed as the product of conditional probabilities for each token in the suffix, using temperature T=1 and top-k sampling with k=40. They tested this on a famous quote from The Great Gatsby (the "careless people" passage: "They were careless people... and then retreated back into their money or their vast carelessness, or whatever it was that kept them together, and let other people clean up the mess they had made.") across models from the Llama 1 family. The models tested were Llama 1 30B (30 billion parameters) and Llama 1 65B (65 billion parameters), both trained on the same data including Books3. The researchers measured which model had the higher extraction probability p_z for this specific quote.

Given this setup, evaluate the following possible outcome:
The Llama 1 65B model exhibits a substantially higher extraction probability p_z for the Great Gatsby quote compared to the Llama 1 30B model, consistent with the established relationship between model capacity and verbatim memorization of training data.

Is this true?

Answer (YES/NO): NO